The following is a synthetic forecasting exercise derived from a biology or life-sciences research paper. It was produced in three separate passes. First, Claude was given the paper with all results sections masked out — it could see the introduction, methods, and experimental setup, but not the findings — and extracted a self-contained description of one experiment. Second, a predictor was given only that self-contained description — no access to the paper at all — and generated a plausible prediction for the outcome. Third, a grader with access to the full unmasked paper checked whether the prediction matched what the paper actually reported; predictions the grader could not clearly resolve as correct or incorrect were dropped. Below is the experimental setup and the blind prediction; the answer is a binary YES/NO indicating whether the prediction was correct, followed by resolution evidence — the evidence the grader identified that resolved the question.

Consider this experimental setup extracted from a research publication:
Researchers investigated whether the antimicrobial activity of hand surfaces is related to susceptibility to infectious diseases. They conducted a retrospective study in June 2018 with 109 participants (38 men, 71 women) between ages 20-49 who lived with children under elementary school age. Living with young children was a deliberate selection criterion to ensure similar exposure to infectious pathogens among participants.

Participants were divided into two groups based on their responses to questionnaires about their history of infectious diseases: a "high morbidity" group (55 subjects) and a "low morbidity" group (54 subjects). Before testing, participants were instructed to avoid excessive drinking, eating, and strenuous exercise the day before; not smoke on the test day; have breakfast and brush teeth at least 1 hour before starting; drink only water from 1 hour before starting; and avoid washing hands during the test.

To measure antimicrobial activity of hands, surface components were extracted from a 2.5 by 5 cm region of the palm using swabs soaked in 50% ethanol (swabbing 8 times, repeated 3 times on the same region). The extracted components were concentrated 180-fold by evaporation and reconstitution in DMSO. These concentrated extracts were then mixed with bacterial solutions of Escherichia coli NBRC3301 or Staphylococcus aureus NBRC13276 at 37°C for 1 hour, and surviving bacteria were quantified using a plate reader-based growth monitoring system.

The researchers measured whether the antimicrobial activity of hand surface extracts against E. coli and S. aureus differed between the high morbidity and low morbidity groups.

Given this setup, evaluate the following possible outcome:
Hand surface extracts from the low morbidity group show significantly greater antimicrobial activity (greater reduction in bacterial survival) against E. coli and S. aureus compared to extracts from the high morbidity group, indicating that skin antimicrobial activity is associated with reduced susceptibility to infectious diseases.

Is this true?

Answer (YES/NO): YES